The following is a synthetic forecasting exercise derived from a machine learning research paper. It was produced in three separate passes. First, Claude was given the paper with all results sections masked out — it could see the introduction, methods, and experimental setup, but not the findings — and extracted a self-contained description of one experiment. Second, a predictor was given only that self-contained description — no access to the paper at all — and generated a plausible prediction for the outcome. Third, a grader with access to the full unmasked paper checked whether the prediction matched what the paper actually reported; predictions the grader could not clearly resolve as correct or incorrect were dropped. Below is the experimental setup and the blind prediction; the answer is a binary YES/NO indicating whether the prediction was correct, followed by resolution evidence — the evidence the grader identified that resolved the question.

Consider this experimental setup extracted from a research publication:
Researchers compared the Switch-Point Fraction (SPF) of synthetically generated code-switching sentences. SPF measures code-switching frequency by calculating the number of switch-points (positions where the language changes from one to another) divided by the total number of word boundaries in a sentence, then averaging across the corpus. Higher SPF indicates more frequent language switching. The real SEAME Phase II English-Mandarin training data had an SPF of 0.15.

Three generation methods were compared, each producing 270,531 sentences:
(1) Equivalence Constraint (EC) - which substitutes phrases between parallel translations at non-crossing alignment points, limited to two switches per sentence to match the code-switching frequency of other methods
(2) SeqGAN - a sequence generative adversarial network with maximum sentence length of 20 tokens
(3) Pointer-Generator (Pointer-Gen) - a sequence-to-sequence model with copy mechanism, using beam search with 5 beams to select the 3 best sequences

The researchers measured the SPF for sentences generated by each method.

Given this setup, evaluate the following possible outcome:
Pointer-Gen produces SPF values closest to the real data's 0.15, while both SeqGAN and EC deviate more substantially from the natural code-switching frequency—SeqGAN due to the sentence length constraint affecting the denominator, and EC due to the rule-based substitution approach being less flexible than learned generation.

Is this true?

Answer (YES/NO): NO